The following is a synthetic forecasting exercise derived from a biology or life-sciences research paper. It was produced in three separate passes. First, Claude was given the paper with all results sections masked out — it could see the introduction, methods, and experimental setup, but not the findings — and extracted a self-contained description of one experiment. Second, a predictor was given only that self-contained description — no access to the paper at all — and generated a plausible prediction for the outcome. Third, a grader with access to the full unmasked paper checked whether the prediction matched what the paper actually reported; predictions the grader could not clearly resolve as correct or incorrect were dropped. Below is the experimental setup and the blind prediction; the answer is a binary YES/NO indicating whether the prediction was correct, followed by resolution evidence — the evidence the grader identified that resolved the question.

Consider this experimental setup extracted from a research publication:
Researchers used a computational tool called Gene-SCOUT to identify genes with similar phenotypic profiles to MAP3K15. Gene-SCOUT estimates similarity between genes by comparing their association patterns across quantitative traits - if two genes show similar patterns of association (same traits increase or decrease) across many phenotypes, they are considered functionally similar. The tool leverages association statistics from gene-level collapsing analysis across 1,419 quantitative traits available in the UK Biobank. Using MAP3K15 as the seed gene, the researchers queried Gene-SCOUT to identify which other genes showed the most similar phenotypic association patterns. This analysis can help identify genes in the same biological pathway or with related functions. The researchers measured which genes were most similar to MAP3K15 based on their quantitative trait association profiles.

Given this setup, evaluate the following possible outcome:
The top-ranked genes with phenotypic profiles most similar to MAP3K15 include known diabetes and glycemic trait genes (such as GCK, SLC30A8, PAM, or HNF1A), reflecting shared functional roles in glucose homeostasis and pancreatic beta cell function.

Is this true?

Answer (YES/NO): YES